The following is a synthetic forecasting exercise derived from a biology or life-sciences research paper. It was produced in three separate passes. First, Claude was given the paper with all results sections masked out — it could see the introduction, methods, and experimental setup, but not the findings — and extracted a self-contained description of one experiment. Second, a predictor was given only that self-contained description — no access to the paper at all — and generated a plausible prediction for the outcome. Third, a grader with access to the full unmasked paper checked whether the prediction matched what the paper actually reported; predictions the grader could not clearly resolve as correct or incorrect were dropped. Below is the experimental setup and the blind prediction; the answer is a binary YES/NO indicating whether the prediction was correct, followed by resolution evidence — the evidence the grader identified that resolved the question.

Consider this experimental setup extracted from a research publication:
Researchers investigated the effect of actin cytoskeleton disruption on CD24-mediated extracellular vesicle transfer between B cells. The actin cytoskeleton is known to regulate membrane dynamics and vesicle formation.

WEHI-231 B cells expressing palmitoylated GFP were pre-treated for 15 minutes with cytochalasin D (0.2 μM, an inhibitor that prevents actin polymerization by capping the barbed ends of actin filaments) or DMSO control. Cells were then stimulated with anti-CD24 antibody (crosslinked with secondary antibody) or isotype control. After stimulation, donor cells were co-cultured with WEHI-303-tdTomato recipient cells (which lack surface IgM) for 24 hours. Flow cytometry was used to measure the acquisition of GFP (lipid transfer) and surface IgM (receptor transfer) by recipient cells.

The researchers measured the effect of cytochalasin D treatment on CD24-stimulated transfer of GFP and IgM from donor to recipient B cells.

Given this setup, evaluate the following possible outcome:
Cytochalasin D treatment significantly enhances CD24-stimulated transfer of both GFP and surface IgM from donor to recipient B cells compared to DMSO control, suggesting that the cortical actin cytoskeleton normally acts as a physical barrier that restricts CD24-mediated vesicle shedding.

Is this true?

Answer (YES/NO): NO